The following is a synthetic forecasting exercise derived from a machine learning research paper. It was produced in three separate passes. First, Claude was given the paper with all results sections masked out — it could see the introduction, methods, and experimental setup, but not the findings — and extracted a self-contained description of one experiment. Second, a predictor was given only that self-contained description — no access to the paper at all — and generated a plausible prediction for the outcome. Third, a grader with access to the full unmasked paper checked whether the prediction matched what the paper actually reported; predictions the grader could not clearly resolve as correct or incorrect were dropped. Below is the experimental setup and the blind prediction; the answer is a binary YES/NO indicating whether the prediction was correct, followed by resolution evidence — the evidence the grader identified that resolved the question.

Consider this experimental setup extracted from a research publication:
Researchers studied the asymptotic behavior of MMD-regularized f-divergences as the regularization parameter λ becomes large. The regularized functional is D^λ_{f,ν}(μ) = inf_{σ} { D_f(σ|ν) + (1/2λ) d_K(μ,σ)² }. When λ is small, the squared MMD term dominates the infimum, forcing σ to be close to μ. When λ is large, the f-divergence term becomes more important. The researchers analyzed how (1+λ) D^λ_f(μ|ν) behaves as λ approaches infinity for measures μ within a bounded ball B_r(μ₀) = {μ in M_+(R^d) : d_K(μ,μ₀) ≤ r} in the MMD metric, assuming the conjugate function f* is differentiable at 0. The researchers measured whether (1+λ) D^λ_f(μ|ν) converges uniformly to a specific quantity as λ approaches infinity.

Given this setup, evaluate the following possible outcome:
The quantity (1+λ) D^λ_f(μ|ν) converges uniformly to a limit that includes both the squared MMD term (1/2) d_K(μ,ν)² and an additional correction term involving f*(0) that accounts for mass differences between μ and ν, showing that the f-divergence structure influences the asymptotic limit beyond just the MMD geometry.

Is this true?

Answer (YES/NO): NO